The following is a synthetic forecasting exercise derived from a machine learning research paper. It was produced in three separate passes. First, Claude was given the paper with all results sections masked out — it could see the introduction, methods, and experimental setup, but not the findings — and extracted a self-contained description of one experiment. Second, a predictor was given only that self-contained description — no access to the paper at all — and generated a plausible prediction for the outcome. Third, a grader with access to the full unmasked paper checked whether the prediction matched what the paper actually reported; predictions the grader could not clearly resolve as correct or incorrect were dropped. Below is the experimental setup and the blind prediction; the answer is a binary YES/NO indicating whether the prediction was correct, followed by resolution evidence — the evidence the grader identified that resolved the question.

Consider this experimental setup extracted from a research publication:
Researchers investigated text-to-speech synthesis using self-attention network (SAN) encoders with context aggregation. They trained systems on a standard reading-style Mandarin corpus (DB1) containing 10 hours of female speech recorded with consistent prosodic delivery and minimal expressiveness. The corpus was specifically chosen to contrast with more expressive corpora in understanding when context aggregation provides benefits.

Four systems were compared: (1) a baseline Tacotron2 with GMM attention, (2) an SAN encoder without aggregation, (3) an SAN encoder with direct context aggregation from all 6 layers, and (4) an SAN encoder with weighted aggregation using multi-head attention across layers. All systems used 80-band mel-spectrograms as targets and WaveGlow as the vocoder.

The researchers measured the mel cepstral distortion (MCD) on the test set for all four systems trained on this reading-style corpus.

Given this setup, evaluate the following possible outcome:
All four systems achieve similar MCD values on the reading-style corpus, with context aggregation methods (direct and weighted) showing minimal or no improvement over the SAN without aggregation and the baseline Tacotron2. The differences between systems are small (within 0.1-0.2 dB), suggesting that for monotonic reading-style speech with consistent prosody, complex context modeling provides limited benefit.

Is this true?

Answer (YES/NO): NO